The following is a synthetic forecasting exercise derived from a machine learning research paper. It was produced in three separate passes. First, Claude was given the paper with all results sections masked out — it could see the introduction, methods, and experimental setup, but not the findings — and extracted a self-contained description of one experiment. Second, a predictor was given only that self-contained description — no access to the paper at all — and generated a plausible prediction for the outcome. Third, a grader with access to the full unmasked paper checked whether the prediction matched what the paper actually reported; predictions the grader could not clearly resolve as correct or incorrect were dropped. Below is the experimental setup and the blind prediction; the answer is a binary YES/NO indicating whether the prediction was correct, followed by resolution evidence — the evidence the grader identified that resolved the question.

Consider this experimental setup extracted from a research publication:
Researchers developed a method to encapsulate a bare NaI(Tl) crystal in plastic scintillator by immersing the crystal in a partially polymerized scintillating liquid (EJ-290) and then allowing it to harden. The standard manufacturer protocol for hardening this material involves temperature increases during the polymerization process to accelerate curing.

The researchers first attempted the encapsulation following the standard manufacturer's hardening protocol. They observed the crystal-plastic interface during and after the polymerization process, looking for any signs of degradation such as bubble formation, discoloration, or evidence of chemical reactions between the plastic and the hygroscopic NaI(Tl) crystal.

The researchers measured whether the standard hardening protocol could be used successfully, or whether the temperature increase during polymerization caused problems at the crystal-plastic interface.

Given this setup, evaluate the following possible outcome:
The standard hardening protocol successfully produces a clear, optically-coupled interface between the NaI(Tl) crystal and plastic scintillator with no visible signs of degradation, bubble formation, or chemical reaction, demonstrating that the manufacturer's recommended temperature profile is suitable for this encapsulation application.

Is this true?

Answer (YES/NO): NO